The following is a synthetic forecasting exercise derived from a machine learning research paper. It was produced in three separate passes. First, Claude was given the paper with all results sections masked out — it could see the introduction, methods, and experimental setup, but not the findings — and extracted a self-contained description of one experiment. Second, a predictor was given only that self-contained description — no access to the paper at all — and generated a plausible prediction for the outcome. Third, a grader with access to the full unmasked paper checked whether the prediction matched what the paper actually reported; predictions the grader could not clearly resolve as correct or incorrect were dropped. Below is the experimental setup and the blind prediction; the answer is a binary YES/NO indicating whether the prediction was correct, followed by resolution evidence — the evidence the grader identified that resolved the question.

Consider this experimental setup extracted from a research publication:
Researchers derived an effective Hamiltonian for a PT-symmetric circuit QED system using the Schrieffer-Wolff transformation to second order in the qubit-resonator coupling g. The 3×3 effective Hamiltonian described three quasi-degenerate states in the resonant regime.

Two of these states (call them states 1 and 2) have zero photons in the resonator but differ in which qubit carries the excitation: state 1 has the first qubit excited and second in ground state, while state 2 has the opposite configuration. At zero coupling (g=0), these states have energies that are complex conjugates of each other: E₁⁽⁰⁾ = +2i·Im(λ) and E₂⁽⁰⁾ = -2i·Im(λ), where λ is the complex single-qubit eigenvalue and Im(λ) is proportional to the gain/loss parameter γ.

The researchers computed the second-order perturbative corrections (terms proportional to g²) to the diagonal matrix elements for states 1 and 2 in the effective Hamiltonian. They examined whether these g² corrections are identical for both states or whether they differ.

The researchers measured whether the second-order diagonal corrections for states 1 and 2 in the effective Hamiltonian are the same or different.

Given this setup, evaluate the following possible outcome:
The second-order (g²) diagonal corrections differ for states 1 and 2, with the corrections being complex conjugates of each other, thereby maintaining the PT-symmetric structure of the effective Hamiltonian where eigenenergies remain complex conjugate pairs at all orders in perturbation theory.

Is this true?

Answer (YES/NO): YES